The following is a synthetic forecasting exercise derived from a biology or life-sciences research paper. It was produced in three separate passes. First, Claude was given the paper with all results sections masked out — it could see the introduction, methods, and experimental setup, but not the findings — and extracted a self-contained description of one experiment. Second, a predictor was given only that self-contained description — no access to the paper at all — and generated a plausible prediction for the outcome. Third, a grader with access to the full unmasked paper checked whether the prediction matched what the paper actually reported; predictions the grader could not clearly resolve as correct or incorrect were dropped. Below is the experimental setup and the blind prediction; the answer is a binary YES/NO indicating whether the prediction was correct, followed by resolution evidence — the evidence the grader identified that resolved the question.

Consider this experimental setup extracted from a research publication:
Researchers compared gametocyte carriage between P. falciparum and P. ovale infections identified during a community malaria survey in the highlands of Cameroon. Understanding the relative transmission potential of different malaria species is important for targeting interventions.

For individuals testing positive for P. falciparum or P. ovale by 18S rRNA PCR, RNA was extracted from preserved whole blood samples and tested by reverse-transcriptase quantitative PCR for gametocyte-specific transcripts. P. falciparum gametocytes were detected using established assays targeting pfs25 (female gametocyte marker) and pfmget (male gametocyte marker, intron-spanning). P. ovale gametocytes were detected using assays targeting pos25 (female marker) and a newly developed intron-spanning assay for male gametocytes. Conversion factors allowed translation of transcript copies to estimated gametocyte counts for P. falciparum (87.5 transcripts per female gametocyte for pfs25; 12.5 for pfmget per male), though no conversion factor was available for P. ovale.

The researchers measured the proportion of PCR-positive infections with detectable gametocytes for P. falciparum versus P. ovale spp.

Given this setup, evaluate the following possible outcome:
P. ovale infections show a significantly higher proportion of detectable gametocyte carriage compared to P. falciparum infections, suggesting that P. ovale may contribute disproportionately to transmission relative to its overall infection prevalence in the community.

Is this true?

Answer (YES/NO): NO